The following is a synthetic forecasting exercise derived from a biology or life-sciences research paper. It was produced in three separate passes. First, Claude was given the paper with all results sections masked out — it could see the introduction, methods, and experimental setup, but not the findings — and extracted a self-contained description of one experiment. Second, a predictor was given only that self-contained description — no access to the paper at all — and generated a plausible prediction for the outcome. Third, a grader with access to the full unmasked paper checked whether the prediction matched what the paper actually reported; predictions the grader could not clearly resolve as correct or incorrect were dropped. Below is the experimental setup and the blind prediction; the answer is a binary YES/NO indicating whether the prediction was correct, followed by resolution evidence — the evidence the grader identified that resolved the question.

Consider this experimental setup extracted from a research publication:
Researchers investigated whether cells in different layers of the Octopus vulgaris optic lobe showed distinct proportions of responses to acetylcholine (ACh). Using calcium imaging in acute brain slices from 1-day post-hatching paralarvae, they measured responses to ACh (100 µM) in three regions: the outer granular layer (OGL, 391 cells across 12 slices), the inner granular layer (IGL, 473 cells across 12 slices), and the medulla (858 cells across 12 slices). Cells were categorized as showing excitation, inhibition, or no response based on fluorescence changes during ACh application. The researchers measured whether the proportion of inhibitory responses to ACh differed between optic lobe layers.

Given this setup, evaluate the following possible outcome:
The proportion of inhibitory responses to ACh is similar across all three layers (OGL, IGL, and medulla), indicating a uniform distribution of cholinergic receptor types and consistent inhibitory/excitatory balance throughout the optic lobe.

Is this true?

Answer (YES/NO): NO